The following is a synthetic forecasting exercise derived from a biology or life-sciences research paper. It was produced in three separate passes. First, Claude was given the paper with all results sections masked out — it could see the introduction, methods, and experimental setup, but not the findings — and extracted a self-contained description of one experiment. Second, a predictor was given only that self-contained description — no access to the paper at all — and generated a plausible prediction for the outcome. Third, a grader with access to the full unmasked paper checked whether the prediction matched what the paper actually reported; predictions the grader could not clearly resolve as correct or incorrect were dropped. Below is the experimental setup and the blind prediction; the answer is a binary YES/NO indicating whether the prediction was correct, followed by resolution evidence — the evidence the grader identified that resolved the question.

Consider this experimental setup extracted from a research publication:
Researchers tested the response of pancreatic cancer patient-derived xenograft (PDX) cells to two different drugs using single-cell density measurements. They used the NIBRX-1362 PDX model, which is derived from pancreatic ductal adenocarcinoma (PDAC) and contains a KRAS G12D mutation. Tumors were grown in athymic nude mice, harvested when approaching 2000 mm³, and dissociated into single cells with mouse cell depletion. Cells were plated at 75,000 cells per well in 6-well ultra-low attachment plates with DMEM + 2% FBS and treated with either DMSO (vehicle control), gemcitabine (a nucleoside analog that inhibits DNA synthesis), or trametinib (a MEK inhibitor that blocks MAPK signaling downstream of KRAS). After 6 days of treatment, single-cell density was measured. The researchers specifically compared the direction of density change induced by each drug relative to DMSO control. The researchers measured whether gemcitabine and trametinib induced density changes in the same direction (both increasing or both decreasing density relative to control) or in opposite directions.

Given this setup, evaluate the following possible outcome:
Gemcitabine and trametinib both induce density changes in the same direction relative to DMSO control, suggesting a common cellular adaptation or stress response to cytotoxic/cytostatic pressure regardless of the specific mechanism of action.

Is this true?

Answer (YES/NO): YES